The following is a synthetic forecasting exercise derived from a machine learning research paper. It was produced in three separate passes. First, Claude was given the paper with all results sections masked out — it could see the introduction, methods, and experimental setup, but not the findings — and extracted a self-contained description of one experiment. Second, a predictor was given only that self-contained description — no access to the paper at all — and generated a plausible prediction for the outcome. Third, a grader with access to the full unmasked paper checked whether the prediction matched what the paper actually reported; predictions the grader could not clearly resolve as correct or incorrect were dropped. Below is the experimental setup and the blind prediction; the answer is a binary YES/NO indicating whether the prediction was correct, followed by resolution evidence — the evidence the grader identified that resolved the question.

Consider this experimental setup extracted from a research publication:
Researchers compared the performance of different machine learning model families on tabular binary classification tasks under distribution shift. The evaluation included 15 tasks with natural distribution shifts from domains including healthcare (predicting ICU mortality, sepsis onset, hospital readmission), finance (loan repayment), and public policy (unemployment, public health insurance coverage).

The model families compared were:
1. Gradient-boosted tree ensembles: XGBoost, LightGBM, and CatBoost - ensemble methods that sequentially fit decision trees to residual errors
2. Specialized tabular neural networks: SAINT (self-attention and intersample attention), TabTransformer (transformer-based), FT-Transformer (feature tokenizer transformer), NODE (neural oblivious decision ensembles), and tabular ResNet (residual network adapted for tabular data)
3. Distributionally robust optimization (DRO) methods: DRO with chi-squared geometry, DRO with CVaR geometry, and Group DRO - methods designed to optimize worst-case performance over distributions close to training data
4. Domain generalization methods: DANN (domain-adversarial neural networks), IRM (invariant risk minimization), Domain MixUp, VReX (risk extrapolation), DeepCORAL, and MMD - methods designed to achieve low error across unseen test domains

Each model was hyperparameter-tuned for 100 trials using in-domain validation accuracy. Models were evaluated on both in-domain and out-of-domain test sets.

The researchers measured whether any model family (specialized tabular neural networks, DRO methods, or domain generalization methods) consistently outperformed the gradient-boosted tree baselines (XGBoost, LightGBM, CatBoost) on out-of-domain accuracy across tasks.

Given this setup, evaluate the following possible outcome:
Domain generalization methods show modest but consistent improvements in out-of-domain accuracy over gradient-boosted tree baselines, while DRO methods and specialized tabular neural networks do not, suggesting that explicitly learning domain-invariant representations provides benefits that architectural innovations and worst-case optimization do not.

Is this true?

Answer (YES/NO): NO